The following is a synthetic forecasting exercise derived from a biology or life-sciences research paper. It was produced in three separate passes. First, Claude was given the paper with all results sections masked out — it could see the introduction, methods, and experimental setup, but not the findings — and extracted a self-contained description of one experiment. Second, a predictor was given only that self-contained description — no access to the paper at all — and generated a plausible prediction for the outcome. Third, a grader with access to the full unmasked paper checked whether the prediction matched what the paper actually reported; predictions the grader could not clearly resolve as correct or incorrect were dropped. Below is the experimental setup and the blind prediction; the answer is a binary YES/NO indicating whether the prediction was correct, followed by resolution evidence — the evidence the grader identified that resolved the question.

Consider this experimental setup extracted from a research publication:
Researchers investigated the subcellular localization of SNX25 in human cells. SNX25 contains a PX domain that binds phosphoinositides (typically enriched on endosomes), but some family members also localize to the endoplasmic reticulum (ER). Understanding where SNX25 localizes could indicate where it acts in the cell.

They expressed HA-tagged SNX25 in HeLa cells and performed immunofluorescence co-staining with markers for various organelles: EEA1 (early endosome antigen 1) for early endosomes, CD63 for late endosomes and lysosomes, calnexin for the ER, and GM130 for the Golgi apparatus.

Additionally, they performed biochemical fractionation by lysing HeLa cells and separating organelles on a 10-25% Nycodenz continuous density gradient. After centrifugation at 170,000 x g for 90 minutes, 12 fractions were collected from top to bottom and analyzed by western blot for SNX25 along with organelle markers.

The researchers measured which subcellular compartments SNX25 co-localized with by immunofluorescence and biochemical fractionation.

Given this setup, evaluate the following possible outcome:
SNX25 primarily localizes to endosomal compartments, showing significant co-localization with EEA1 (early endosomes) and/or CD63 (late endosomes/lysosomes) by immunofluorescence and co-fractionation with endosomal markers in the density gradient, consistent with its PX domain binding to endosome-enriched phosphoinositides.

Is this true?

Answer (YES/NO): NO